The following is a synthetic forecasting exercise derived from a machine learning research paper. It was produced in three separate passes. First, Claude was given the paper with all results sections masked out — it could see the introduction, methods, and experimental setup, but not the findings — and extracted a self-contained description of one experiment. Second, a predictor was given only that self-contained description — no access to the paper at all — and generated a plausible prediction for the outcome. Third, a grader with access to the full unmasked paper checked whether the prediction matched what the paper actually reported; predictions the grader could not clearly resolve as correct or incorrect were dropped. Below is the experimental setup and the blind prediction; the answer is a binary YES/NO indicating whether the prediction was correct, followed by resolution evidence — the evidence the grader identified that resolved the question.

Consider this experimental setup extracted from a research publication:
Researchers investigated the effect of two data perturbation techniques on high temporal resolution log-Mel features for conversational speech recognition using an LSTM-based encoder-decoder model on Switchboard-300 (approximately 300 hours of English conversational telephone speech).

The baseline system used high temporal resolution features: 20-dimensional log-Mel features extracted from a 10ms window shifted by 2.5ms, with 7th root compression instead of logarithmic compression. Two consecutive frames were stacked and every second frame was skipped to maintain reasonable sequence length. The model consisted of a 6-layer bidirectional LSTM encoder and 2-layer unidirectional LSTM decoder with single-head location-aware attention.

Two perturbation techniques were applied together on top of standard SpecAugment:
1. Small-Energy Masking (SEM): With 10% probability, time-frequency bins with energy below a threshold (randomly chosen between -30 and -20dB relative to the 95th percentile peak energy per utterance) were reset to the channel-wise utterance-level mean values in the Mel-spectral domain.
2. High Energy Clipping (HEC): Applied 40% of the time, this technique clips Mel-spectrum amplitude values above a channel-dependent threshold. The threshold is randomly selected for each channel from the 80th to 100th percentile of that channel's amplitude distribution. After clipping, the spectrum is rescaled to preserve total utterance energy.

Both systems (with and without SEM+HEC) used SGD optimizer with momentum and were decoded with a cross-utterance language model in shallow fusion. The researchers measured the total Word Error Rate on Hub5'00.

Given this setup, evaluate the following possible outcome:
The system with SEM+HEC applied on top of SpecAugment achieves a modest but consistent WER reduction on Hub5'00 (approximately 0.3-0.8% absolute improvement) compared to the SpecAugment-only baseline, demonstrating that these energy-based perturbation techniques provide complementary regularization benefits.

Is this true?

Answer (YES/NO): NO